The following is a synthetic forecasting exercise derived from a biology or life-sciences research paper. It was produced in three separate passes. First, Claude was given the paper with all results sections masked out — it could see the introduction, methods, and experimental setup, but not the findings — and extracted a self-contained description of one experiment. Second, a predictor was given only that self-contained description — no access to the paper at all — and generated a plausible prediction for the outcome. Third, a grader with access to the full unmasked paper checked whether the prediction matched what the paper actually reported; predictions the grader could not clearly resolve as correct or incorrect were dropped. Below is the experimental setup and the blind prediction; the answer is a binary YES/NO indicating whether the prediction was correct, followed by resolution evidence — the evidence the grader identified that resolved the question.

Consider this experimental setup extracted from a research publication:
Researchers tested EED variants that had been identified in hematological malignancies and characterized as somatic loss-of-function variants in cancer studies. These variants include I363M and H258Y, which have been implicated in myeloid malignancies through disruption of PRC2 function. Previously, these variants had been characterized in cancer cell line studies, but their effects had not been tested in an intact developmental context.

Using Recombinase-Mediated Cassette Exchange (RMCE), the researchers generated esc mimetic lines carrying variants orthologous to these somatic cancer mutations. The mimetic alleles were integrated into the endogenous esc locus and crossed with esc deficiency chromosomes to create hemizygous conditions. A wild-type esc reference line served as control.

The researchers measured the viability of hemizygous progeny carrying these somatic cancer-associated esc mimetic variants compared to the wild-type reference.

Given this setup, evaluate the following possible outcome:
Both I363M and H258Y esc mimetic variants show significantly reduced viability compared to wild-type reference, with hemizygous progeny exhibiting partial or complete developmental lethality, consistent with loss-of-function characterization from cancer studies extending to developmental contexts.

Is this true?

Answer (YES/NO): YES